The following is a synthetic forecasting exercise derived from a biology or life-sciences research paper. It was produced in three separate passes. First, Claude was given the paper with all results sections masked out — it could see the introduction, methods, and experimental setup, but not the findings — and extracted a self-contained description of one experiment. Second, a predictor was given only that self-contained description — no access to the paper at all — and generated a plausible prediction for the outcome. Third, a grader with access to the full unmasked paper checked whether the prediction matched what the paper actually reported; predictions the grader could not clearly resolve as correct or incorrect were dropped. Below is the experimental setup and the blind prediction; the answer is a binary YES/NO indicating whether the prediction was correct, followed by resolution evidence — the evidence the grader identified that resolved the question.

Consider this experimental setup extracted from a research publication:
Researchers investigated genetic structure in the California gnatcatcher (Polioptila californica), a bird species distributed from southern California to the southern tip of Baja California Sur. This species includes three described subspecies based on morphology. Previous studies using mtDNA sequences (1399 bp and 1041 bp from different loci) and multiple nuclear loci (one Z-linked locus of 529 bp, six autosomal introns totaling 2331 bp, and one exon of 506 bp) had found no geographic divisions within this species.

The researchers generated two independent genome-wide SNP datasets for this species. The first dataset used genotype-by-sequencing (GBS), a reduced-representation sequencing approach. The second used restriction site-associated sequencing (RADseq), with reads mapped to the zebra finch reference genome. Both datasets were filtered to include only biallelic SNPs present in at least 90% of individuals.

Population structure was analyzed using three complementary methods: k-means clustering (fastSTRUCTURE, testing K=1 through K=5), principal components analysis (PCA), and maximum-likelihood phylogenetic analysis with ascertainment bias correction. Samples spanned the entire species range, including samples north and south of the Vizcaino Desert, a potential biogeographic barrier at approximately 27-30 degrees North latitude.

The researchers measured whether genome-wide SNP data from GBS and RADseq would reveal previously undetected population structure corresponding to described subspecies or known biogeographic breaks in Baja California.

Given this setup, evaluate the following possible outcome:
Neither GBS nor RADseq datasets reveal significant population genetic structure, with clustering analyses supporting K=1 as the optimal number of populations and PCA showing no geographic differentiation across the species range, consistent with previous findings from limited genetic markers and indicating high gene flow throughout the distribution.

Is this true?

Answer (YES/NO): NO